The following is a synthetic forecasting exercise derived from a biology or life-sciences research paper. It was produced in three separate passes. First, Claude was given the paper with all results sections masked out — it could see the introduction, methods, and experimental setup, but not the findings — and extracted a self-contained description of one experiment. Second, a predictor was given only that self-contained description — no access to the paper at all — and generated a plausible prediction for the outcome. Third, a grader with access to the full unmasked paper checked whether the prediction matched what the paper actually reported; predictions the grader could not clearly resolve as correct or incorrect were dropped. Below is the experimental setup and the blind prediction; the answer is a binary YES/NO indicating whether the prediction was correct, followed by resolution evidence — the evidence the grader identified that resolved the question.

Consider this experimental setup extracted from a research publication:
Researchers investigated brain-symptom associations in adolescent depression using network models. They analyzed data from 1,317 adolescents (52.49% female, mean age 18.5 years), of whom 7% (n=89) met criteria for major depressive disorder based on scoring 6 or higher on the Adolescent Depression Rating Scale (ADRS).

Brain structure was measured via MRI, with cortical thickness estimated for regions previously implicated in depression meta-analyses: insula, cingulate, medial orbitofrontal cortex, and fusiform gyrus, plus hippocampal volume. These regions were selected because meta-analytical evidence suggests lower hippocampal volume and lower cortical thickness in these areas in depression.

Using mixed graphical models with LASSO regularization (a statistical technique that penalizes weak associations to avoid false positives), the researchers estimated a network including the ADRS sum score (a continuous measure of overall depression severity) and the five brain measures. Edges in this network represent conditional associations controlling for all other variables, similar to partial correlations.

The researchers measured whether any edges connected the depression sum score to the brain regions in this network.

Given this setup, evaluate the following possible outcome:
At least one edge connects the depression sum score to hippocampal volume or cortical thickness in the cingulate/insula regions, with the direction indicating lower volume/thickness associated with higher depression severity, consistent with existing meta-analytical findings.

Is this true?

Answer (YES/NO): NO